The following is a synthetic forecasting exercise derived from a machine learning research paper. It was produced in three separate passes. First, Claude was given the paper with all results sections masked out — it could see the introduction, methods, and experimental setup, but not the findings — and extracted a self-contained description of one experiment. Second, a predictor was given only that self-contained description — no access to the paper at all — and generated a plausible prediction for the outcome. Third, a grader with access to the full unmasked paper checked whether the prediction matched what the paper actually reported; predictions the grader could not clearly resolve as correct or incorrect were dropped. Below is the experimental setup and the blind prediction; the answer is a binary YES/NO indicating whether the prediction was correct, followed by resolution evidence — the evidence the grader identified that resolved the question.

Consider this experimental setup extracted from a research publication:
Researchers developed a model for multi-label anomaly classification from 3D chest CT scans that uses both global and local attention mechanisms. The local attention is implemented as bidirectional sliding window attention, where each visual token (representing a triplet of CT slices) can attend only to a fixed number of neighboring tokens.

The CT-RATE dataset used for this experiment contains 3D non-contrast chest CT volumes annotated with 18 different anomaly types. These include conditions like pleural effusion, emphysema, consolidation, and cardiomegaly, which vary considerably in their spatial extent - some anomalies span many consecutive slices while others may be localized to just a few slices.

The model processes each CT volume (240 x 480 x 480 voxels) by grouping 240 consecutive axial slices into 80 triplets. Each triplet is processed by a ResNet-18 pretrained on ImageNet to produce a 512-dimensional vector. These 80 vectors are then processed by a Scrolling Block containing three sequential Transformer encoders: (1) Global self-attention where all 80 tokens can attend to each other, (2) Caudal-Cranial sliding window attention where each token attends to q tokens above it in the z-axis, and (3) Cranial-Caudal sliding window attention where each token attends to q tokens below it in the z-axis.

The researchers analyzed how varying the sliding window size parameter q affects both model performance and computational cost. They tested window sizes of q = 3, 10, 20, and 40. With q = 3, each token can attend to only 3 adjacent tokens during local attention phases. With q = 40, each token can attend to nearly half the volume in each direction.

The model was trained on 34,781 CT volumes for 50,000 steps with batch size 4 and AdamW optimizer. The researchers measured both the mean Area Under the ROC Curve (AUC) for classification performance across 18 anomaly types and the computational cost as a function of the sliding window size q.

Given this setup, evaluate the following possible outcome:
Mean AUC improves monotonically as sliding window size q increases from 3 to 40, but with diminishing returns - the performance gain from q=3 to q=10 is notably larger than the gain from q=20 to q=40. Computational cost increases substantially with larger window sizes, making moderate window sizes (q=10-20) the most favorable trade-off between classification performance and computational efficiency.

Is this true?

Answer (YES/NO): NO